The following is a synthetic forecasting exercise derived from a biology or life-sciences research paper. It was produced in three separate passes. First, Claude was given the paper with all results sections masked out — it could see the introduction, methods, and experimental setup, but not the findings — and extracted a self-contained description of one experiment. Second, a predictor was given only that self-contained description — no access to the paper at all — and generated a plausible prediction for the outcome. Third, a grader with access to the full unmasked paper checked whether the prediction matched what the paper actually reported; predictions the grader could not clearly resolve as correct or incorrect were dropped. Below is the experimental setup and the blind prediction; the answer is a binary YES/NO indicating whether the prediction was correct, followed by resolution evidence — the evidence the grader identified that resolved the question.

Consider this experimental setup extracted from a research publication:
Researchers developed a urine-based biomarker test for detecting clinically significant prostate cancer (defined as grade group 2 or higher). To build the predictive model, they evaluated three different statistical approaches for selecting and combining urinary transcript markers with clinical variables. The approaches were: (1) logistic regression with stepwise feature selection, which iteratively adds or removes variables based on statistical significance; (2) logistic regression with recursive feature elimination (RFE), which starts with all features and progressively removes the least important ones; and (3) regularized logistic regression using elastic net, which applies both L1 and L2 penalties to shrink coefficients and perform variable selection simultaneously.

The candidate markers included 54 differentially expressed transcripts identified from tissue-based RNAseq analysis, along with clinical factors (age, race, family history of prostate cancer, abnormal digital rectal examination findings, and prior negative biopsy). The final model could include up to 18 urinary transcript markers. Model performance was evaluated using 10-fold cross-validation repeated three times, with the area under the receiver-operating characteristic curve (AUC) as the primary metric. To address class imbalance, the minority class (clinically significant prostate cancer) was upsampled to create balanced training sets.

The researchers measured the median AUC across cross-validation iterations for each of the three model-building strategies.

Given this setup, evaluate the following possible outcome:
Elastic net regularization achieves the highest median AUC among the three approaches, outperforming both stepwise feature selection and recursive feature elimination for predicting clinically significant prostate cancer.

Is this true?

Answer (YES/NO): YES